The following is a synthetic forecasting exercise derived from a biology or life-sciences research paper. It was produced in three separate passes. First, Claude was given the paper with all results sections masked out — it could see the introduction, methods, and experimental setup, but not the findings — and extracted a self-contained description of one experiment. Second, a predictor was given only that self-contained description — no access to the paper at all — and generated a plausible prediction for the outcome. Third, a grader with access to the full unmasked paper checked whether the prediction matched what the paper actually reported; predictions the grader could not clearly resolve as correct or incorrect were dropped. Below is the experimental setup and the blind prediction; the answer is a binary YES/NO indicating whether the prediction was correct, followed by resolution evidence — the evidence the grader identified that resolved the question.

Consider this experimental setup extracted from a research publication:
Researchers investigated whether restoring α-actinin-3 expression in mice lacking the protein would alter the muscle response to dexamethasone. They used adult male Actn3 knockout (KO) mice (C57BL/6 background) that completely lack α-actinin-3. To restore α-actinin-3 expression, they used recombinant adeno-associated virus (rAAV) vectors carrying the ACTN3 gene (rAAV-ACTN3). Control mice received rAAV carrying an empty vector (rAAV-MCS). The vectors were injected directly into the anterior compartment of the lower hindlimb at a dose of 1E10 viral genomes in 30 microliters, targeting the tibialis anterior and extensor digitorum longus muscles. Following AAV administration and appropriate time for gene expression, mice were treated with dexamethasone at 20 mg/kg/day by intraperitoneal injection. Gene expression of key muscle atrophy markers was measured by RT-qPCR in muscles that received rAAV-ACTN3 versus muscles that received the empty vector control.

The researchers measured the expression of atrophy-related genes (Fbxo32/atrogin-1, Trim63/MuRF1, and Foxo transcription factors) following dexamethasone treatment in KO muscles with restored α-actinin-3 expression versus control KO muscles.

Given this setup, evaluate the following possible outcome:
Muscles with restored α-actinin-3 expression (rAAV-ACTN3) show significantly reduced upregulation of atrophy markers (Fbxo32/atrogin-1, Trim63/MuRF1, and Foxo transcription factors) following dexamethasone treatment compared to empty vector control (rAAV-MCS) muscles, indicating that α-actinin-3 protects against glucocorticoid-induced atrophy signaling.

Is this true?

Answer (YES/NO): NO